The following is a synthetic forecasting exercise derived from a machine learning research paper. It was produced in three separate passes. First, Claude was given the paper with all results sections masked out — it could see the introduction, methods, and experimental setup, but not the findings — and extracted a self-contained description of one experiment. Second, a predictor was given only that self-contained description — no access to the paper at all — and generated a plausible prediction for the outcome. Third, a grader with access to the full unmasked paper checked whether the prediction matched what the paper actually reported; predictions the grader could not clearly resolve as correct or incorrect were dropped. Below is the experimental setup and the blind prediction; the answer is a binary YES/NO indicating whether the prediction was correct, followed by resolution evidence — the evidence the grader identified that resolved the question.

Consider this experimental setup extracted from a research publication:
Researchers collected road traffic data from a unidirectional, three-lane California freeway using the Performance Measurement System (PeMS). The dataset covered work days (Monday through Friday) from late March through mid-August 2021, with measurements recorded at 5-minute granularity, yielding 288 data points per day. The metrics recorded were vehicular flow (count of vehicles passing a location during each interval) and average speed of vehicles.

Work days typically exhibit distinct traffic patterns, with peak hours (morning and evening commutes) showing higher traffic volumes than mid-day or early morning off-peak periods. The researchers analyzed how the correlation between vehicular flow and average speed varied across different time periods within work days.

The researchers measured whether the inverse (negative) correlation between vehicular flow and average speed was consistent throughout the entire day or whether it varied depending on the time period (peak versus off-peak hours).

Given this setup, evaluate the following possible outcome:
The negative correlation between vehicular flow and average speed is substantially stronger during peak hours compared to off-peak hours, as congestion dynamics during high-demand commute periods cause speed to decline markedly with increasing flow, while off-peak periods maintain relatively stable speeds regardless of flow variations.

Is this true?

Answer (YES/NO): YES